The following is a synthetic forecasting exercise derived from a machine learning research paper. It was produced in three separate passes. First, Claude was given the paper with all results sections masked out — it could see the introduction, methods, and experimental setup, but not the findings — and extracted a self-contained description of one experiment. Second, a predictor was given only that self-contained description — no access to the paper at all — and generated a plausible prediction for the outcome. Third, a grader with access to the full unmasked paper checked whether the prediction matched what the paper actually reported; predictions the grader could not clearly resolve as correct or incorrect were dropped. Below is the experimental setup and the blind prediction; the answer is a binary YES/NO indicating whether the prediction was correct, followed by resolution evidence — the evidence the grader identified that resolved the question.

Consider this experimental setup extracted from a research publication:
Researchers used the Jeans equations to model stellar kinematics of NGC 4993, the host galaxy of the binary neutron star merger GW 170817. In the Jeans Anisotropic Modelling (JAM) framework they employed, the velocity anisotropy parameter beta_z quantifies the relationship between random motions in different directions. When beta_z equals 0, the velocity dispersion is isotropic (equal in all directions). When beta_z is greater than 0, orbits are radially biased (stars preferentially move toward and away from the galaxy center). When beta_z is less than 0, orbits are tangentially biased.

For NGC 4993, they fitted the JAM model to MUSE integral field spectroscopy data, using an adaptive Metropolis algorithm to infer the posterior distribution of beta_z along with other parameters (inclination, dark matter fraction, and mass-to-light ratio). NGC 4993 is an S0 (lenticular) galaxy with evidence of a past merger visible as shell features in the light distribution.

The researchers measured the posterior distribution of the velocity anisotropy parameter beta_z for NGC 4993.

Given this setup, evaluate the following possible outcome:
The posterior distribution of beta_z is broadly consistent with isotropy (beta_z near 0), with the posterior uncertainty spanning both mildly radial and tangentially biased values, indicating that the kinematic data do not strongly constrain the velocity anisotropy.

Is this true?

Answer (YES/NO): NO